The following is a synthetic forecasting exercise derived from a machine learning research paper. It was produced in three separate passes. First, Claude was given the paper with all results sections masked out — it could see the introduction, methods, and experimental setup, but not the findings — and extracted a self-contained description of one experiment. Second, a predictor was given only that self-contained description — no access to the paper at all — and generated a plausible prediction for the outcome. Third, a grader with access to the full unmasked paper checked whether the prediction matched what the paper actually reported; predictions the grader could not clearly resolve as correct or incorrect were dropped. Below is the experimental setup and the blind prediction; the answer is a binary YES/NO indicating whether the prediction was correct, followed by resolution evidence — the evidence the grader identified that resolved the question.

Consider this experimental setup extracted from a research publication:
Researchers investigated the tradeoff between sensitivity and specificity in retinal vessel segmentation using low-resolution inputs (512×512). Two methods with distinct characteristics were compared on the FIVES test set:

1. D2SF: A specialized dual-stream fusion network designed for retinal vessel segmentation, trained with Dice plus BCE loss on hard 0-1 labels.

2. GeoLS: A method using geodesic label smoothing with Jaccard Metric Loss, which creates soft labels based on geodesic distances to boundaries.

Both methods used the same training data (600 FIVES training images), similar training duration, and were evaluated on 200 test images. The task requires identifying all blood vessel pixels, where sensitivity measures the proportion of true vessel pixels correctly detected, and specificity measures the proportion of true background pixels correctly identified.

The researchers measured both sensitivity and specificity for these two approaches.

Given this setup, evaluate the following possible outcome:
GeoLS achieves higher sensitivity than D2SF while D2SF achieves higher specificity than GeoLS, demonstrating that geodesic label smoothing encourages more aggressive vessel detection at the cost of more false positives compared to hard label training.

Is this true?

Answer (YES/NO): YES